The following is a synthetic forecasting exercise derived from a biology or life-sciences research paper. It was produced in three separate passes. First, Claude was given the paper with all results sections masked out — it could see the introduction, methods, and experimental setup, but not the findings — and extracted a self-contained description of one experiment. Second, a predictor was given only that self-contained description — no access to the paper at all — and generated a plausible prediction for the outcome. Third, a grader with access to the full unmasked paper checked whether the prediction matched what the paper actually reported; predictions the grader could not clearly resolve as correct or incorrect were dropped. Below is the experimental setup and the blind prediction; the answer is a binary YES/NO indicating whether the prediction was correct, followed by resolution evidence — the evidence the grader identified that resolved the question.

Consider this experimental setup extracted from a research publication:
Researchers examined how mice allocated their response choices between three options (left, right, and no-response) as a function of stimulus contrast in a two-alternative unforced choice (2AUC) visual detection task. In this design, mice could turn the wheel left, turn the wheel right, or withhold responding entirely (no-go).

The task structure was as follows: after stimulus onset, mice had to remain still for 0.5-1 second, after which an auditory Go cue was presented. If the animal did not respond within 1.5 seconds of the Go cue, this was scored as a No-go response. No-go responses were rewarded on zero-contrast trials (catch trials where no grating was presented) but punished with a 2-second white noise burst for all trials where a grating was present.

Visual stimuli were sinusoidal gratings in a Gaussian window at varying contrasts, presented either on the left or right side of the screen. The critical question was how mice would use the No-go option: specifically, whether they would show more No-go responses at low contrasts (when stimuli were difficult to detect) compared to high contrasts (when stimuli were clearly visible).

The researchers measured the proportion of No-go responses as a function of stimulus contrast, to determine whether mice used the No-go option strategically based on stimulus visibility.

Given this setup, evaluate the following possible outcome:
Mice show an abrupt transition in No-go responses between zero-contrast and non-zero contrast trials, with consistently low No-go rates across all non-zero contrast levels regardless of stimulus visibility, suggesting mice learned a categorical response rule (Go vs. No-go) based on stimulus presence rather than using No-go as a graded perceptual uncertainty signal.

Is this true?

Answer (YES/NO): NO